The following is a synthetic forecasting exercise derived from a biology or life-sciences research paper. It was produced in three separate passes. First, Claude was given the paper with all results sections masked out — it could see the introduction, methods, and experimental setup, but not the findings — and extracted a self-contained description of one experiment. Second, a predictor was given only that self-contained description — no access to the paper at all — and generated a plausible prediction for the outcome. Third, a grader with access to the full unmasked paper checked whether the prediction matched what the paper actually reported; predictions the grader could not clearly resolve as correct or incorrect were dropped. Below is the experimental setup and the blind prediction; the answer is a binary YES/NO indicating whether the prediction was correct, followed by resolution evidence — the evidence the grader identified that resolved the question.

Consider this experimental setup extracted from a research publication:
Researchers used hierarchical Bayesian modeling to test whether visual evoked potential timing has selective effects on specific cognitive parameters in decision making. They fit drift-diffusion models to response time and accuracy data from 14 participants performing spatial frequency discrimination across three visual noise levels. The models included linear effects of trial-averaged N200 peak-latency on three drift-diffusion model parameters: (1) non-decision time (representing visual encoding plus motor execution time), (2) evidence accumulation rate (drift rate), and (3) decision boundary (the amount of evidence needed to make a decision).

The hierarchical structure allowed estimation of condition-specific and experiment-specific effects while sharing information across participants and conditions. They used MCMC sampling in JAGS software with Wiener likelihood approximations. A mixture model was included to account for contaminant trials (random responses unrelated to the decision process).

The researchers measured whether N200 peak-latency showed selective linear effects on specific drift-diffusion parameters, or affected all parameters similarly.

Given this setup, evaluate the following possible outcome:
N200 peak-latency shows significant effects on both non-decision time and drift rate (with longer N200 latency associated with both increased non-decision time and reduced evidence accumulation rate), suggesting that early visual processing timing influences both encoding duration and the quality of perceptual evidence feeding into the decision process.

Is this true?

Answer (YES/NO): NO